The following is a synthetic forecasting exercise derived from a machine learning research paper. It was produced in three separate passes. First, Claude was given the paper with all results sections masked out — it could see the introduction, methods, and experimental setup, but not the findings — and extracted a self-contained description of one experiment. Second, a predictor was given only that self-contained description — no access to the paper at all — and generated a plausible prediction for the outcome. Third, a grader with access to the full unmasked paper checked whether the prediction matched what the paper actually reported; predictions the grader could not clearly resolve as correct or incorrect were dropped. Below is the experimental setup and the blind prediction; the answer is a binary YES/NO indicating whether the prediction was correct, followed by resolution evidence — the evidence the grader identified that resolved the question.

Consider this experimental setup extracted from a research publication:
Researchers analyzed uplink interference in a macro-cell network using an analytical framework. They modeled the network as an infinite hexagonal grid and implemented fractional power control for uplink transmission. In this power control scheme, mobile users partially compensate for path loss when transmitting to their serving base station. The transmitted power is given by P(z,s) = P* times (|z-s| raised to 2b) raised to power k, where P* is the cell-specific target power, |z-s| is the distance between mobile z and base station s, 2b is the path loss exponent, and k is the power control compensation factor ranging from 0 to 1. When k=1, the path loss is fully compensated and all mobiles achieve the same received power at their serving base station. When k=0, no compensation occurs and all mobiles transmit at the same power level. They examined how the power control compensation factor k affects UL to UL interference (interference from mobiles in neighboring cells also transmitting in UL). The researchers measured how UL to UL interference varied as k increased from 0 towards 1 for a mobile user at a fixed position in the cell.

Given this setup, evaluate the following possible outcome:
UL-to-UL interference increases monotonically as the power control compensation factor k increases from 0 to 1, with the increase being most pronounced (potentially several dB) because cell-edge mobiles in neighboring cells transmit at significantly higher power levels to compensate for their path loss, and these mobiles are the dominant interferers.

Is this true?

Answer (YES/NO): YES